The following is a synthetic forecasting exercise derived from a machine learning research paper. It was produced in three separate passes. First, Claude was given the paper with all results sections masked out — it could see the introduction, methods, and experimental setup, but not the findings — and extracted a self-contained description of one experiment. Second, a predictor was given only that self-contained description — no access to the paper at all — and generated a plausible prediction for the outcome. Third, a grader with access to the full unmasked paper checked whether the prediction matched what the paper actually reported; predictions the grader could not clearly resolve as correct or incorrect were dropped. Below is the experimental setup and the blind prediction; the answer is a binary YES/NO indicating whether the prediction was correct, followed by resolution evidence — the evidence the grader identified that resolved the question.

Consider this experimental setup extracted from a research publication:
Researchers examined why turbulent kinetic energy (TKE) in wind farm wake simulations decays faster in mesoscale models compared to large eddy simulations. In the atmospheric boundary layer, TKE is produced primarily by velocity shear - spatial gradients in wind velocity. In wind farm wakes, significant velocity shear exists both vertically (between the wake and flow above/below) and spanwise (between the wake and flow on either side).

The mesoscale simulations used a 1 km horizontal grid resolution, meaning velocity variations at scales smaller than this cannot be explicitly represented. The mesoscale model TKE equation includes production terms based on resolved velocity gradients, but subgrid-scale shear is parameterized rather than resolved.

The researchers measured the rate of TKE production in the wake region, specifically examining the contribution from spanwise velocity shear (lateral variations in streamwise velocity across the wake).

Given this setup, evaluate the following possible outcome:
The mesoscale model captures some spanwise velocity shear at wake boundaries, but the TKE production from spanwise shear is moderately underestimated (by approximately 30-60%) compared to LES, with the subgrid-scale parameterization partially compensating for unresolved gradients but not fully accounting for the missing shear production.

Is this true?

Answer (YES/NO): NO